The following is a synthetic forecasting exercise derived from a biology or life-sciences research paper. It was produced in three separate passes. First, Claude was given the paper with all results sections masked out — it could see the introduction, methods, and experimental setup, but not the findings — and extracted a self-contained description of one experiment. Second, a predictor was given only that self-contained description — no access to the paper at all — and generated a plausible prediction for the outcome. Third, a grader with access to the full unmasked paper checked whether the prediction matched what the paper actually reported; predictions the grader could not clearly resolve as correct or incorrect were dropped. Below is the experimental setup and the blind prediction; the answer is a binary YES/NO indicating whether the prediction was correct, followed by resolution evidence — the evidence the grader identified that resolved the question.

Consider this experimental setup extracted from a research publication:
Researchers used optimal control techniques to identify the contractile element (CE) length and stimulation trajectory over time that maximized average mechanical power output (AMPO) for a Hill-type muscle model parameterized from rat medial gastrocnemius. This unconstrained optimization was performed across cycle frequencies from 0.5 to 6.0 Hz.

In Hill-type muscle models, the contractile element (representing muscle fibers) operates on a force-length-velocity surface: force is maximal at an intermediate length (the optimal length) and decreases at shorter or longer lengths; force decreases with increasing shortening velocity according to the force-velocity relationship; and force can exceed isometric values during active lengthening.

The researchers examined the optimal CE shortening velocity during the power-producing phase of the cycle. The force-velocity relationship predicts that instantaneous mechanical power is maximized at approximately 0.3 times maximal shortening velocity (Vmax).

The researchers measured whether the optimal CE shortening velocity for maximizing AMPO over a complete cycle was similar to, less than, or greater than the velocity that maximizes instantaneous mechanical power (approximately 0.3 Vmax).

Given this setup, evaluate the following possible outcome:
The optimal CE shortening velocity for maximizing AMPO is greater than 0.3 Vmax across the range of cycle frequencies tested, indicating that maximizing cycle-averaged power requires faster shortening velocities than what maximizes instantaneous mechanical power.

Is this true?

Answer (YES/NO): NO